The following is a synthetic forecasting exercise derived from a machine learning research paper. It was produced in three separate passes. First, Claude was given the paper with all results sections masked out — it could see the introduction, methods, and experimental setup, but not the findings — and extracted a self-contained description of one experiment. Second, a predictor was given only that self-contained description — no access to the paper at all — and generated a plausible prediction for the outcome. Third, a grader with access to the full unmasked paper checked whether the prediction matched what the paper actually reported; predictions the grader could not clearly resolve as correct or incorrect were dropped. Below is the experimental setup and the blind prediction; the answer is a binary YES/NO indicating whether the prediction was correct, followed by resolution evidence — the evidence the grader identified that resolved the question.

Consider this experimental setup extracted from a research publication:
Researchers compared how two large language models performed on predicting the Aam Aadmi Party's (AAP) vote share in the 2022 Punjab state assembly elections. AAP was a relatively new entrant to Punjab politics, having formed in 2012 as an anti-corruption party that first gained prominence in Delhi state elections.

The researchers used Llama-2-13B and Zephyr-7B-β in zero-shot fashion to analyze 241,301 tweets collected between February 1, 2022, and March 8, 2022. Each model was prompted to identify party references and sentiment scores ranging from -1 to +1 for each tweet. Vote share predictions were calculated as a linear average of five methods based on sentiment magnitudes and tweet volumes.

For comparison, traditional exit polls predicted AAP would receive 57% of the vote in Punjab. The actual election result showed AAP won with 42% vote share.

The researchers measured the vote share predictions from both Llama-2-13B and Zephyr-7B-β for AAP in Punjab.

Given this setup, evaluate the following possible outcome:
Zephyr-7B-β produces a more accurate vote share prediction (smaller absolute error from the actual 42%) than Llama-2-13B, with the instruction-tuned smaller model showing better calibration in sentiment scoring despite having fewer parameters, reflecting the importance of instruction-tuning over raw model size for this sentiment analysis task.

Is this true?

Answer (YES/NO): NO